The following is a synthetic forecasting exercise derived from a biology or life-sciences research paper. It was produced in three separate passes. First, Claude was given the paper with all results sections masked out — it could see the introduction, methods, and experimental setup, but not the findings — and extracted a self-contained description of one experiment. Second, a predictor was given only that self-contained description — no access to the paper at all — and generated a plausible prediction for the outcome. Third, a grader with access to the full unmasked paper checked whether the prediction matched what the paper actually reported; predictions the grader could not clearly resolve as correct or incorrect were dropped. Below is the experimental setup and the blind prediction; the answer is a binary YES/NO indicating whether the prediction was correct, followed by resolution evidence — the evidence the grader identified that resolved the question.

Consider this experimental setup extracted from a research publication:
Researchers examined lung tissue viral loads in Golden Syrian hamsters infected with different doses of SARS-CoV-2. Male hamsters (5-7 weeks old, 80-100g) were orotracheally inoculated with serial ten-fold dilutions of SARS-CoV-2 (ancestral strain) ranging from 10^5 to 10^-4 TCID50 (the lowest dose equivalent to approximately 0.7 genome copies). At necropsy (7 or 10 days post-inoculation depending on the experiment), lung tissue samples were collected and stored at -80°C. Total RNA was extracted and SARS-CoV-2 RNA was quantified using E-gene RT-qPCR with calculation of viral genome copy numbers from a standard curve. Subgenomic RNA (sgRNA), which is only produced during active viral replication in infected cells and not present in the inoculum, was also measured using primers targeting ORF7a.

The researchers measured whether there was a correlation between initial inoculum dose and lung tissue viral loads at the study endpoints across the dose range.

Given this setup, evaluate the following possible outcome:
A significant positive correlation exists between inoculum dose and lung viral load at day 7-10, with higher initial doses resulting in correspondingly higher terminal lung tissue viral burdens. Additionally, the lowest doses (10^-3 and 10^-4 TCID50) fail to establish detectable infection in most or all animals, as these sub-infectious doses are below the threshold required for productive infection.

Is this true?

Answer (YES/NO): NO